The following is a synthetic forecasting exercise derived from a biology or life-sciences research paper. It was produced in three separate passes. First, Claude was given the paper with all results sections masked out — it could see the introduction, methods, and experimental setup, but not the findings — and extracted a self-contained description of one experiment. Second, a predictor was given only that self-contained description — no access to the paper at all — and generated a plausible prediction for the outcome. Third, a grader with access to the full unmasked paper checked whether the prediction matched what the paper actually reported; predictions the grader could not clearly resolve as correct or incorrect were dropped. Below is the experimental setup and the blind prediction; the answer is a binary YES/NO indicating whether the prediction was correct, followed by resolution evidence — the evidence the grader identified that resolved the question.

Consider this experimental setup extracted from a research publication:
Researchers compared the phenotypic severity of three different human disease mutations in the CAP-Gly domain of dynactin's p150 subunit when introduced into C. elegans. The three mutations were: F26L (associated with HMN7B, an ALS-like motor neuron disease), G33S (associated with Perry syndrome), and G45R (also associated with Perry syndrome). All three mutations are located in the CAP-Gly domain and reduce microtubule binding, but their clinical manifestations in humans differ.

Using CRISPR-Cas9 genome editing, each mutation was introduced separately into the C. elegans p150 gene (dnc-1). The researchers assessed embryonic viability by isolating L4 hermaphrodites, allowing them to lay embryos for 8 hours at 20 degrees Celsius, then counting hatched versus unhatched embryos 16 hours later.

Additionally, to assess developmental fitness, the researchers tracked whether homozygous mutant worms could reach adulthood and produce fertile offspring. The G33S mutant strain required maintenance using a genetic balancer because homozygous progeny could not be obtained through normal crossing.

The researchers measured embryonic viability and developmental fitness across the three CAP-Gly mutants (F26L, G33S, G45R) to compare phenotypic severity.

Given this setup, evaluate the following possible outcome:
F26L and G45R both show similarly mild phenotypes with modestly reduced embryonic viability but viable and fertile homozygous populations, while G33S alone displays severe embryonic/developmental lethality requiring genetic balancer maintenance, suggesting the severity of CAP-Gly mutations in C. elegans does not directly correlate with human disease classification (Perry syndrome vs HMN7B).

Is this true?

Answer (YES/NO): NO